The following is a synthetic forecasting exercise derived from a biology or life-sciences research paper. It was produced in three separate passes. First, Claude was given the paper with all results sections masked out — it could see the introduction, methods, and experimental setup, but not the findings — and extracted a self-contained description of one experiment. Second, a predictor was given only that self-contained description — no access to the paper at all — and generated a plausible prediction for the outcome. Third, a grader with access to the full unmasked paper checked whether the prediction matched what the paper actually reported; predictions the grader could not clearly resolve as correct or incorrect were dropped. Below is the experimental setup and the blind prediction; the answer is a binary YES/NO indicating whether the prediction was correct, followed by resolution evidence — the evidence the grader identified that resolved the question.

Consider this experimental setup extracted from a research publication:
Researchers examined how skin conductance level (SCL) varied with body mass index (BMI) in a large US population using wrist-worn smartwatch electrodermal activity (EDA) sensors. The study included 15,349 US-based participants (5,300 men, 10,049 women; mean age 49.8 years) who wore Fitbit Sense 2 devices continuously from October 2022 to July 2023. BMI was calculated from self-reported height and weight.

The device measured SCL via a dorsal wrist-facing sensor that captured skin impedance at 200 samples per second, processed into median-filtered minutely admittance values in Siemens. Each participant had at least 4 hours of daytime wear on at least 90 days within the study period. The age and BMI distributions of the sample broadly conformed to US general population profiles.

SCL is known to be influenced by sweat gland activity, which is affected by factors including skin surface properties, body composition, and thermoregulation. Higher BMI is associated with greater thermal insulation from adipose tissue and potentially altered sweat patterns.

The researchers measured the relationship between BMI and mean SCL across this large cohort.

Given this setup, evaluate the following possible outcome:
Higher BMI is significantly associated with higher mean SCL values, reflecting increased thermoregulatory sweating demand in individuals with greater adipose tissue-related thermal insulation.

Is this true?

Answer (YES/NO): YES